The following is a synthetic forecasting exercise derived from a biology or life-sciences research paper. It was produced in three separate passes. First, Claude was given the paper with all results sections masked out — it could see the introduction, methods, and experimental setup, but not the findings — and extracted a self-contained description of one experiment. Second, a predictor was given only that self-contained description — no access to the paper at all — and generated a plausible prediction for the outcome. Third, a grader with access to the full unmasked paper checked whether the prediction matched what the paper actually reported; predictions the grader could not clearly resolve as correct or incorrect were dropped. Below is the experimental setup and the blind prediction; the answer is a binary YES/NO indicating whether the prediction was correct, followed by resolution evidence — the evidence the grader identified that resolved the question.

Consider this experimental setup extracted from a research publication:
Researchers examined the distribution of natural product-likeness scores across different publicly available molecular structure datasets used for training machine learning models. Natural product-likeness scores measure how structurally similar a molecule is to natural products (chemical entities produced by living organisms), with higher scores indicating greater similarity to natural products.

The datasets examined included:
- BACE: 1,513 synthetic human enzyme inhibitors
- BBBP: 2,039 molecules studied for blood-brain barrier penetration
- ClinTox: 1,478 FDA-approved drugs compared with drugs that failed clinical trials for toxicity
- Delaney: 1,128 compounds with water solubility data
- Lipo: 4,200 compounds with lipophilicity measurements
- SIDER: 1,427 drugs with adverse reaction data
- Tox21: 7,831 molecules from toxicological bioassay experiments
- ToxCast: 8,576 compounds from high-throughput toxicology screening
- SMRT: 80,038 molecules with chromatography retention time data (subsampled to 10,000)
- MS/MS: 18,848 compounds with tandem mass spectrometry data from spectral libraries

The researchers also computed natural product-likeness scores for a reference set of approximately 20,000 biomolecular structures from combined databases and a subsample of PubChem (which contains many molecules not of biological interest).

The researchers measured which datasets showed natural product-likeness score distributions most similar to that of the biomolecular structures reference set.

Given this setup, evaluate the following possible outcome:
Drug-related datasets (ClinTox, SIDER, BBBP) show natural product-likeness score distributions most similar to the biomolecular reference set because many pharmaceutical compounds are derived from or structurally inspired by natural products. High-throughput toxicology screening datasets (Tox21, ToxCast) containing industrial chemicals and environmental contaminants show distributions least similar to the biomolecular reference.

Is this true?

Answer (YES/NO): NO